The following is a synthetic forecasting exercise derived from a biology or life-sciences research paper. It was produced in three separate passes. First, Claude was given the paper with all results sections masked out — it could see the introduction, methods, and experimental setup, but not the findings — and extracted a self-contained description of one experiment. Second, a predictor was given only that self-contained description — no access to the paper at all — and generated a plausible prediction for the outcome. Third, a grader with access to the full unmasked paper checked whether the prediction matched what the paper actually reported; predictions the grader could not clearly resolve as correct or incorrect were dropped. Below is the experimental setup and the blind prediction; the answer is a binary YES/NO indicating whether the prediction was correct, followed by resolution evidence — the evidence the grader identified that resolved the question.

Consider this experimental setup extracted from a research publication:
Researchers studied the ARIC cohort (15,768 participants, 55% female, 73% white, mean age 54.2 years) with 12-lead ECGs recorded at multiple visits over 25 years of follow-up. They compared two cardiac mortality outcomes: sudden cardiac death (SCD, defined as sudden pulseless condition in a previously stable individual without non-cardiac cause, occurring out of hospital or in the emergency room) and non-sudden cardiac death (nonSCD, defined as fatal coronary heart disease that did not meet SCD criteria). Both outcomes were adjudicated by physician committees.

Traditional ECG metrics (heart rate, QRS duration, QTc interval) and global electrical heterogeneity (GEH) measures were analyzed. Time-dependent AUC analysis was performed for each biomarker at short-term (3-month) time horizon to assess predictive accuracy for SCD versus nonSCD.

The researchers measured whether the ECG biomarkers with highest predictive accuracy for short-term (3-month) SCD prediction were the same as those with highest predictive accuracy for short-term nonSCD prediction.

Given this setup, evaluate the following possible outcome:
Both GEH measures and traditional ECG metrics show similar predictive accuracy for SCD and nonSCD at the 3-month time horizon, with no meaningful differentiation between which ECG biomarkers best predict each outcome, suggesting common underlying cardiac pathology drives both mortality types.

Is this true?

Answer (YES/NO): NO